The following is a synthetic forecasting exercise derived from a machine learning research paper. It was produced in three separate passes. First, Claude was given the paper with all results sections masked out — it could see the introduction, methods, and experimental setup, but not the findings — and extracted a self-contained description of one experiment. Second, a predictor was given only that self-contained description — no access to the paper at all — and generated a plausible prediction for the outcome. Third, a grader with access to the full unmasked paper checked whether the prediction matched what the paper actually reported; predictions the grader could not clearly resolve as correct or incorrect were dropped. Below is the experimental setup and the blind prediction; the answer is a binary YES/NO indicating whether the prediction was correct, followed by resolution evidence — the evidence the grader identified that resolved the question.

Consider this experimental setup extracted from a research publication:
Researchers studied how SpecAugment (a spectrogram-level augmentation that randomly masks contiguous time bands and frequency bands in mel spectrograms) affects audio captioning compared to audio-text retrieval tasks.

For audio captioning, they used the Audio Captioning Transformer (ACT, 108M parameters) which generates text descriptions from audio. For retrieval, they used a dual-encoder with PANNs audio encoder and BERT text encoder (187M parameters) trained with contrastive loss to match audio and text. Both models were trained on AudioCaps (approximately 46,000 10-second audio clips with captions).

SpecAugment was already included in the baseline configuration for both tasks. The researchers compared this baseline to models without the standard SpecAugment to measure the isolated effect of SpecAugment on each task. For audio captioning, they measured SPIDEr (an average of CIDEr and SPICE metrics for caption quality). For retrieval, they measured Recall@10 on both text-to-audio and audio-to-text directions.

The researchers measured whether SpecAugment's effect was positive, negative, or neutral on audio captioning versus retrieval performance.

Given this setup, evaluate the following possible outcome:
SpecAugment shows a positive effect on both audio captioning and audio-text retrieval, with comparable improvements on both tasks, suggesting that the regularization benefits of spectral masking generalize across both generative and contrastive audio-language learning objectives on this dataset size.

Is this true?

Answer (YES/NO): NO